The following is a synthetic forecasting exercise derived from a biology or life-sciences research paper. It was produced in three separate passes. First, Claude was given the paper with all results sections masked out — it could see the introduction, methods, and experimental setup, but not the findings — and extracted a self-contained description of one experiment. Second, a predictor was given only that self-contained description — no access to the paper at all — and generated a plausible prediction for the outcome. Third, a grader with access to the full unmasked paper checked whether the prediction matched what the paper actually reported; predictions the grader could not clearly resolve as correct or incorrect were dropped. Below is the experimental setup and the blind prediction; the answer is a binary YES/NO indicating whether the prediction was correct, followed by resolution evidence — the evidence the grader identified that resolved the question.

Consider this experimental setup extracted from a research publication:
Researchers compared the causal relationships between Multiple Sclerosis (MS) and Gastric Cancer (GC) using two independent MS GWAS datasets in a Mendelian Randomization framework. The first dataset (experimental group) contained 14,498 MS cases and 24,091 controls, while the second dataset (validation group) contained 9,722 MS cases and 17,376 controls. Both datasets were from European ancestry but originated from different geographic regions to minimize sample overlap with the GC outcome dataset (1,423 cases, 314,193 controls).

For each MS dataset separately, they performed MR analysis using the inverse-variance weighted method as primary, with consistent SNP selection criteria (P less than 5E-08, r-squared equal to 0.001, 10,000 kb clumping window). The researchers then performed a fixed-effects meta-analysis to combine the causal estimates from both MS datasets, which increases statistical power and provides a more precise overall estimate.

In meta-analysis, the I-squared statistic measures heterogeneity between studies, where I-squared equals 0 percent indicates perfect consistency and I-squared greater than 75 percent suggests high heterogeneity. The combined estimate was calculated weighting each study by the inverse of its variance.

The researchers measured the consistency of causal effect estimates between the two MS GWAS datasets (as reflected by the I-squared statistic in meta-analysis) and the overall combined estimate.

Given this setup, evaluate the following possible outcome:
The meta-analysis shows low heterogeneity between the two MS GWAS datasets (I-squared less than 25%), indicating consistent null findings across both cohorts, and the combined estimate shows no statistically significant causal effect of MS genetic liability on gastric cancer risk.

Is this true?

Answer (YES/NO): NO